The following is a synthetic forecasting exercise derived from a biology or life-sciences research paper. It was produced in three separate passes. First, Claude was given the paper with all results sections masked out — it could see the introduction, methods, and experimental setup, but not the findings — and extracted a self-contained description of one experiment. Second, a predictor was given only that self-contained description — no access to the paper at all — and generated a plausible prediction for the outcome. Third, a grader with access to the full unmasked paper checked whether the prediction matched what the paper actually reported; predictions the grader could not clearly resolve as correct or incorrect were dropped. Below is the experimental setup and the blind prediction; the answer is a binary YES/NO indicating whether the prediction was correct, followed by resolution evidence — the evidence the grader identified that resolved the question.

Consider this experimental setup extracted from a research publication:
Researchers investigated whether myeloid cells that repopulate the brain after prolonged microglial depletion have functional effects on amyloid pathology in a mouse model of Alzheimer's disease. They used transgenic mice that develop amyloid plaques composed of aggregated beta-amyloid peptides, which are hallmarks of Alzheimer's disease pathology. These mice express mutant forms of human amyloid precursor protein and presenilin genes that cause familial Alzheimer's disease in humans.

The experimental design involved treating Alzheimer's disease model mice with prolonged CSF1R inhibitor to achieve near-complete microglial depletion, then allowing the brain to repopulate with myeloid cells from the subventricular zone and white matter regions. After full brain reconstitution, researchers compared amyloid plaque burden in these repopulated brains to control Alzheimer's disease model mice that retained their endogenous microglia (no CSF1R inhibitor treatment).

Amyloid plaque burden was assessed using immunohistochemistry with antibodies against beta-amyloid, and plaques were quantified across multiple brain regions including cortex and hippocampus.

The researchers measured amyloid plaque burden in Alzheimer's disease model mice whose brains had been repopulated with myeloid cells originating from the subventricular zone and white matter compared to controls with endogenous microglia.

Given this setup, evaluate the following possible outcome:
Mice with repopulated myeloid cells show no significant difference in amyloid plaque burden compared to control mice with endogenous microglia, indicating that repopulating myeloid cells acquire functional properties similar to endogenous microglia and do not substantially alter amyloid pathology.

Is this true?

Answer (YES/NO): NO